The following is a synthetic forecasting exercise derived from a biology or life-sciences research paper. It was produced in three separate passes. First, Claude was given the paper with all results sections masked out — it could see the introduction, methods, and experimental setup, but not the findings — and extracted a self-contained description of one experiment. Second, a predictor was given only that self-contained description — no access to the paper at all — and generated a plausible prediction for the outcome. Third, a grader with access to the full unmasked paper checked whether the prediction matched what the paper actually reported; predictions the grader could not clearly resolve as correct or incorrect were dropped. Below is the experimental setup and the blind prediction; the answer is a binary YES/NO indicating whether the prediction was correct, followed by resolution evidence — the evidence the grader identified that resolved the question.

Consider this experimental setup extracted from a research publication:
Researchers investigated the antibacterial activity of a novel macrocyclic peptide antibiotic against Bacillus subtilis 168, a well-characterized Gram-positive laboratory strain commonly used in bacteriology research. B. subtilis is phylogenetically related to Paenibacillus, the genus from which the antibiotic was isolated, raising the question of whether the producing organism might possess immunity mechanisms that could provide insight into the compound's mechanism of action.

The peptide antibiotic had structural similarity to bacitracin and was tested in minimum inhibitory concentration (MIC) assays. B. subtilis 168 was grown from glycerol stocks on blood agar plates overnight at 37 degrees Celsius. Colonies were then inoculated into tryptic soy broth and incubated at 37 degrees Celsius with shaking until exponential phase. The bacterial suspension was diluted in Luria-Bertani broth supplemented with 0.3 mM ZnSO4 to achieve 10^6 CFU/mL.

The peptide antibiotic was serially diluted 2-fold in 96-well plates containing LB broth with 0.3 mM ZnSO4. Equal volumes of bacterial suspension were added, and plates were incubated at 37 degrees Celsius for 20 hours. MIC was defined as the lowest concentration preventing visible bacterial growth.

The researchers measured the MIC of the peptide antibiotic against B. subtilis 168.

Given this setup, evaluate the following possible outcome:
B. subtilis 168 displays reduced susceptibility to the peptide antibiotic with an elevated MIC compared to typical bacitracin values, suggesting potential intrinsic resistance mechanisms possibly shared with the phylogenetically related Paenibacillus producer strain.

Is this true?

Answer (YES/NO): YES